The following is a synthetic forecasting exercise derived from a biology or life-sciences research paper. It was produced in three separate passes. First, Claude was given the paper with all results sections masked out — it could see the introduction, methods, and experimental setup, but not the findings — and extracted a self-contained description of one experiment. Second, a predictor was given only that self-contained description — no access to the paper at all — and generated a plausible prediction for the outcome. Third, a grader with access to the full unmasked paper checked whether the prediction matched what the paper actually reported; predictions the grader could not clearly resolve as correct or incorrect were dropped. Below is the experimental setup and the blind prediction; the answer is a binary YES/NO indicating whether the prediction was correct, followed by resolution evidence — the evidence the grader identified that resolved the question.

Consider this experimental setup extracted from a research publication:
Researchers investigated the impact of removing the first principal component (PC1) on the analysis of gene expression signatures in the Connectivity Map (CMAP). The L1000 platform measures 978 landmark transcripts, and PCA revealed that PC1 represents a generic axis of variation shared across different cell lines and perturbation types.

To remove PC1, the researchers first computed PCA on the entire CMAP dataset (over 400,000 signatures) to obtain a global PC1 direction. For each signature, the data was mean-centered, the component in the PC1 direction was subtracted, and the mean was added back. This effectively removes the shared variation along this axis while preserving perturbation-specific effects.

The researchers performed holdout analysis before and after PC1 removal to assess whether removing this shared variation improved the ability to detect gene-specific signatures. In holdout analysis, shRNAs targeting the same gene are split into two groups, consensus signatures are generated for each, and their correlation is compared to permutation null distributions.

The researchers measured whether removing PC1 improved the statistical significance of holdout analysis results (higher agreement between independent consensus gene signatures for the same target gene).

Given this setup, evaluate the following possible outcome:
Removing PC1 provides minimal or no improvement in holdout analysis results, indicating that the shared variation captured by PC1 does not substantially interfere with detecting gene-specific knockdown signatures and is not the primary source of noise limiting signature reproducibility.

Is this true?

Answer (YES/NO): NO